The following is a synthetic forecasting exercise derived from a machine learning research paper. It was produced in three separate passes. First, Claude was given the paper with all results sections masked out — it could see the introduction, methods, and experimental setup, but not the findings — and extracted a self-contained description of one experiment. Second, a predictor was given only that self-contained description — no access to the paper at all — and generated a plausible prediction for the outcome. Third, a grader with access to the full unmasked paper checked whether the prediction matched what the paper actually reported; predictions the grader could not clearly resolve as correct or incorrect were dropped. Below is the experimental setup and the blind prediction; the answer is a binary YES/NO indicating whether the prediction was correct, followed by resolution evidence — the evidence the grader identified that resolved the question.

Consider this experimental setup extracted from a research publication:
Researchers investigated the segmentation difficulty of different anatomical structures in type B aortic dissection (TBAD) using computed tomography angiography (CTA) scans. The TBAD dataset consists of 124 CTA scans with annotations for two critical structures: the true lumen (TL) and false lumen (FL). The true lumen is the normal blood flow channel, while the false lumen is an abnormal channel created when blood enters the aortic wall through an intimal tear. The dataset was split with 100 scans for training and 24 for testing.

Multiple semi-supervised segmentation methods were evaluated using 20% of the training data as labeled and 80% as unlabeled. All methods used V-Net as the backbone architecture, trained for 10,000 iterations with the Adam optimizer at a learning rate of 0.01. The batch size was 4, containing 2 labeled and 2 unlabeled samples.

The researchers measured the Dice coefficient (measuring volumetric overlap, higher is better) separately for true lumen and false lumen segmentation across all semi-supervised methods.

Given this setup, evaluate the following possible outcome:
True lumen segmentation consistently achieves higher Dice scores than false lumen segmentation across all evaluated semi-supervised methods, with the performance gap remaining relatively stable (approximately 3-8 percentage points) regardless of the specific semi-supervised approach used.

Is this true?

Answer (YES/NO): NO